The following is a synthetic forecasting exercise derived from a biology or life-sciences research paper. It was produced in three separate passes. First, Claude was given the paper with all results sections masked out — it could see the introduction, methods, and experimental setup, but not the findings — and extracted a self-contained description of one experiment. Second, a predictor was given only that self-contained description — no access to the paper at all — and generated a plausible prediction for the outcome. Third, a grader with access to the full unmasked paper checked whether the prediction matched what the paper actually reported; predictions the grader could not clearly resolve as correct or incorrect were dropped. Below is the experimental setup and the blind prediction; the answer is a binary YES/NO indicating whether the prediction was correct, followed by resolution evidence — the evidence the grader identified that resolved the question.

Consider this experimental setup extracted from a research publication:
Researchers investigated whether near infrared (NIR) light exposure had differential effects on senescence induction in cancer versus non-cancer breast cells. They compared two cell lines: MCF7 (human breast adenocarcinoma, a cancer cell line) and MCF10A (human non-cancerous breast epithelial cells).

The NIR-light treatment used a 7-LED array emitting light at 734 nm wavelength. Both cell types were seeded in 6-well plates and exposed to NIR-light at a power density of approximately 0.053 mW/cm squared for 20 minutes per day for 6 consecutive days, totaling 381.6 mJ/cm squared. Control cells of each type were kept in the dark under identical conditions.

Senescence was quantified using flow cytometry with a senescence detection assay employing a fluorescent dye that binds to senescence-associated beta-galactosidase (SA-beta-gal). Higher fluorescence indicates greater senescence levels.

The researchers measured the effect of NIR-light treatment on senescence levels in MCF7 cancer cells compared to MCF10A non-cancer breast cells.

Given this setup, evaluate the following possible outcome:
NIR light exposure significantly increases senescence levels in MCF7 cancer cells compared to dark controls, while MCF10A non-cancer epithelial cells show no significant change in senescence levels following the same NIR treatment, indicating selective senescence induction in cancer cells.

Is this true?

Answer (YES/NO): YES